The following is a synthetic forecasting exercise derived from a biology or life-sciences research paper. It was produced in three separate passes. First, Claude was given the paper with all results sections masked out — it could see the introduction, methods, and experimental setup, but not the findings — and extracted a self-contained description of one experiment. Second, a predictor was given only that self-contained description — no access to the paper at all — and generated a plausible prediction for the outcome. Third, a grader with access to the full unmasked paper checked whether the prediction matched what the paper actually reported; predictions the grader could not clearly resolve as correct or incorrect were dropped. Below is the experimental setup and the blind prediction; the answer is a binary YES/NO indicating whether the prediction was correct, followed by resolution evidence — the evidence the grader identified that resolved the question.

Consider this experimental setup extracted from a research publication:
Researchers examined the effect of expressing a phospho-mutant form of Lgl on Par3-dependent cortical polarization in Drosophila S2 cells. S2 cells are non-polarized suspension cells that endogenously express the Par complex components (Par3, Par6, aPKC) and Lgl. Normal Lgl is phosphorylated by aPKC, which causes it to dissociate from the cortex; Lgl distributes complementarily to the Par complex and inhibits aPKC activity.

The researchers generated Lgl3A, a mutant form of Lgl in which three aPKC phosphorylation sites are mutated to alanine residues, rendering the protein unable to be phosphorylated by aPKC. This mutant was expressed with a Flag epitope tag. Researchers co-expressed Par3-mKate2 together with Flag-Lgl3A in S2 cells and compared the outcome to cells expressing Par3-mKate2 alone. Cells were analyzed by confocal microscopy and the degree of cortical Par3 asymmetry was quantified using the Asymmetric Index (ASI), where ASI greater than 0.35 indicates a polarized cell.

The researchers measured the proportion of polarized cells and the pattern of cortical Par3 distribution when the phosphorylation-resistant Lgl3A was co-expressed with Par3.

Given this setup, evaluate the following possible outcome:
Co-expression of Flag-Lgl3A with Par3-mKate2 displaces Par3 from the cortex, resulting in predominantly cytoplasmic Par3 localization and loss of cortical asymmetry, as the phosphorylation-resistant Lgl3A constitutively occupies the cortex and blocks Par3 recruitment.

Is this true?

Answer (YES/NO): YES